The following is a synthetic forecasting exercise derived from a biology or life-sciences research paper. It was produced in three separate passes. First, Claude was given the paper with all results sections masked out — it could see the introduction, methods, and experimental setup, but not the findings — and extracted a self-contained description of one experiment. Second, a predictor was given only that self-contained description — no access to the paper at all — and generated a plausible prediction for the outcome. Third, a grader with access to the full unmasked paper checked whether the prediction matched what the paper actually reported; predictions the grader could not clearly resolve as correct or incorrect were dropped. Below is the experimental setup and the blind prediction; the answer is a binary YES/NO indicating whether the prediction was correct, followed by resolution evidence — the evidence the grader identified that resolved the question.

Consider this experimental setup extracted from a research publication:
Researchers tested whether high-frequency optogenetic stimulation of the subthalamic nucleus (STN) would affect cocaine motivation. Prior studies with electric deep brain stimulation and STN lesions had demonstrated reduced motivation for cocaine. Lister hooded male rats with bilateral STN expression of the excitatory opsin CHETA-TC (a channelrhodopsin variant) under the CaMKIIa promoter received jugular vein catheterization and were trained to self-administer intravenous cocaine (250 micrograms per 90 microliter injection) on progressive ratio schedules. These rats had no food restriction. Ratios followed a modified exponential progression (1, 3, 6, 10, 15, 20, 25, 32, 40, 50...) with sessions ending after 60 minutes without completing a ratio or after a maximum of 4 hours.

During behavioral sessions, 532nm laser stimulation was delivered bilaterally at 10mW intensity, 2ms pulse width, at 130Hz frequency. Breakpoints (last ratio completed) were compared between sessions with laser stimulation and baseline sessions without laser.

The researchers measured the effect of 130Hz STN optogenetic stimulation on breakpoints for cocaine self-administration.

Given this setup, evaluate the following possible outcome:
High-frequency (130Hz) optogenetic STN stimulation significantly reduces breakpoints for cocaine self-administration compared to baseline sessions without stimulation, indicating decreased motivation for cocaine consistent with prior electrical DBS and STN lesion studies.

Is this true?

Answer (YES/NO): NO